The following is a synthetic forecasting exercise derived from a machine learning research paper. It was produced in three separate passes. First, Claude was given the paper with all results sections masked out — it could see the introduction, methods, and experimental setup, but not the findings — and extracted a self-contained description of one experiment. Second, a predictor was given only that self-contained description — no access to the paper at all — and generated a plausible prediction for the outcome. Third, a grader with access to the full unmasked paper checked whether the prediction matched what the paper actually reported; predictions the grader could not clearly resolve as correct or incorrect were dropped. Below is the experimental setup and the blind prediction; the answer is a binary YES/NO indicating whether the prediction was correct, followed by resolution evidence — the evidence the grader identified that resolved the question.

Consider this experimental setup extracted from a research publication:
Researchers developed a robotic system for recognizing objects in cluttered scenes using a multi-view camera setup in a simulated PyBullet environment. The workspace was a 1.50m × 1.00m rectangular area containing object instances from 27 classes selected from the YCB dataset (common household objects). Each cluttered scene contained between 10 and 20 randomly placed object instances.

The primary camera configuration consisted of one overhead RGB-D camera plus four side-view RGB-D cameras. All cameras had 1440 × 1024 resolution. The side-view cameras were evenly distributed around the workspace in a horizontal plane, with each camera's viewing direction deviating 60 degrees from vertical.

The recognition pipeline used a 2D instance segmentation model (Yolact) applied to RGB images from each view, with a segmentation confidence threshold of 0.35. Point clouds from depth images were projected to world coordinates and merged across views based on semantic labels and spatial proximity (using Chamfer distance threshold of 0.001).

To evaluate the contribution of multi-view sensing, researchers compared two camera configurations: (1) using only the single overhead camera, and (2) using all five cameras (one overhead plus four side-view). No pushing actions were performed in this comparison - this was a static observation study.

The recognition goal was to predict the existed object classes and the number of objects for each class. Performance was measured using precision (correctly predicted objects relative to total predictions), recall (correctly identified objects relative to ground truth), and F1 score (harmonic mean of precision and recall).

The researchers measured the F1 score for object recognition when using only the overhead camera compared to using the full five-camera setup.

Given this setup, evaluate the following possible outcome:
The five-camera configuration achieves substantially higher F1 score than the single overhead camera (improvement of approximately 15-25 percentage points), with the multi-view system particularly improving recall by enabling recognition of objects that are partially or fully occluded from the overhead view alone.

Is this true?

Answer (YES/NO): NO